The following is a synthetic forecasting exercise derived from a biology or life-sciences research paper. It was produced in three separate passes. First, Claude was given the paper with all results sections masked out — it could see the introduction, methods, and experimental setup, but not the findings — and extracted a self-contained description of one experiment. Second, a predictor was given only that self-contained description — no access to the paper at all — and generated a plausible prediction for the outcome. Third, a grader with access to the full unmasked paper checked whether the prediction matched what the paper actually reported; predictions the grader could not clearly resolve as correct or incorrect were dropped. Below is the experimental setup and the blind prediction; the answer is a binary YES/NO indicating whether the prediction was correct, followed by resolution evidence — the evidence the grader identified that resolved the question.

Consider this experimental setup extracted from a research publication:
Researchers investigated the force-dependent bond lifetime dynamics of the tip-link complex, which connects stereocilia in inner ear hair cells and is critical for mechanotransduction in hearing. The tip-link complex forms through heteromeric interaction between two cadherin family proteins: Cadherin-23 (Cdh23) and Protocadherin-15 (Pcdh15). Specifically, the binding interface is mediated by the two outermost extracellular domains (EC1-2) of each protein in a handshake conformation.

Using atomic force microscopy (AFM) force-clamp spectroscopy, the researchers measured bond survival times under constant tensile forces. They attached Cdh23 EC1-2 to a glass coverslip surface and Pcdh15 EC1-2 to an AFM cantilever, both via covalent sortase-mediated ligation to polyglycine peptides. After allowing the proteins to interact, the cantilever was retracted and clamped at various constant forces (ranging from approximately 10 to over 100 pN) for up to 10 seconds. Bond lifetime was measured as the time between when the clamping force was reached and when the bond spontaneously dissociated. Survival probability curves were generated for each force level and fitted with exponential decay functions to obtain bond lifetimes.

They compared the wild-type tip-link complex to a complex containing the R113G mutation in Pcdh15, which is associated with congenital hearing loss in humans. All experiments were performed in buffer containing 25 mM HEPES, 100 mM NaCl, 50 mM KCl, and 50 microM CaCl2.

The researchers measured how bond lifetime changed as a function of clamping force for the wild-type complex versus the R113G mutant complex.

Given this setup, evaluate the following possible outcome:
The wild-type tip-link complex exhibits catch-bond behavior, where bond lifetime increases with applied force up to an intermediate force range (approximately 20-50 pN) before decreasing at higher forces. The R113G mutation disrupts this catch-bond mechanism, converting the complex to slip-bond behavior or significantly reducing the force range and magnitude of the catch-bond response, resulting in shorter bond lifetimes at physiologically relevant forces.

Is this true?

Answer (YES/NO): NO